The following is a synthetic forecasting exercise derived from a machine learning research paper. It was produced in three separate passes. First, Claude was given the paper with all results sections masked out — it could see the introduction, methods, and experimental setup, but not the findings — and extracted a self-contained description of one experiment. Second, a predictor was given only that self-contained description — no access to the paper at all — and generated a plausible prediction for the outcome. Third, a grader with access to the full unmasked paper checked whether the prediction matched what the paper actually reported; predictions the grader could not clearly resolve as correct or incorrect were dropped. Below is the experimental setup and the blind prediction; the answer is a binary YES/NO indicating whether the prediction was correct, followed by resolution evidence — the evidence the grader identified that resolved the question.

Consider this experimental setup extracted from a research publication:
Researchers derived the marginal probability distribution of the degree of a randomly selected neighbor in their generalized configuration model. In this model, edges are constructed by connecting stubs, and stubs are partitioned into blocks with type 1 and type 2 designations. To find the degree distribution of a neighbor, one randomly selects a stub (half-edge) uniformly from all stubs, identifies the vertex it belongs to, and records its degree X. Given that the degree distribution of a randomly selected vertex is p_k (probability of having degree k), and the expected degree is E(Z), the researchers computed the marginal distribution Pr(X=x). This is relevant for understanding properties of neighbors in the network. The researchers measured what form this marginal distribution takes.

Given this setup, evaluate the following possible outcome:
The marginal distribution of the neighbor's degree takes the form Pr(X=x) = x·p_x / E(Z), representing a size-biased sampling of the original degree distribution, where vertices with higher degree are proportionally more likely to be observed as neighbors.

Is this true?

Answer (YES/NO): YES